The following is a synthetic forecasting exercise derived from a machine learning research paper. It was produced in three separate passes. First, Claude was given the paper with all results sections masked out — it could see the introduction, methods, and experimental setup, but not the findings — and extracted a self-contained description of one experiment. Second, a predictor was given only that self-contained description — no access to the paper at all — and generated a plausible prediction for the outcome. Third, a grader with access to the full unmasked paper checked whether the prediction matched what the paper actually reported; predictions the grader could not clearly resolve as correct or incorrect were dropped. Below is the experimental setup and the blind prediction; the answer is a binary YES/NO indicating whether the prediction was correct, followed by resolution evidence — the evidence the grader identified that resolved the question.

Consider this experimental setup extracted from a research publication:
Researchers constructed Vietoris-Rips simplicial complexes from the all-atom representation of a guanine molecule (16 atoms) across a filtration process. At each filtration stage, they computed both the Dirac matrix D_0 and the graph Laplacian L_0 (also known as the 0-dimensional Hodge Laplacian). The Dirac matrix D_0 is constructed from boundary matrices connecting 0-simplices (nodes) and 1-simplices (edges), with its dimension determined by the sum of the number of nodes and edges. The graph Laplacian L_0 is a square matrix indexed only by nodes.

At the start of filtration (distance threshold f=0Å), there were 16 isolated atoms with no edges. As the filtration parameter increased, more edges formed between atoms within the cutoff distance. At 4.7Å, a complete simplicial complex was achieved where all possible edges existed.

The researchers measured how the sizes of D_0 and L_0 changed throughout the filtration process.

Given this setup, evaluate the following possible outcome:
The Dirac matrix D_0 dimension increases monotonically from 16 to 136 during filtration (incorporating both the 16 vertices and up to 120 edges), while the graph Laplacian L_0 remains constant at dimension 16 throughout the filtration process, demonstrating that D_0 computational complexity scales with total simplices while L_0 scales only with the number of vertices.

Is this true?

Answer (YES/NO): YES